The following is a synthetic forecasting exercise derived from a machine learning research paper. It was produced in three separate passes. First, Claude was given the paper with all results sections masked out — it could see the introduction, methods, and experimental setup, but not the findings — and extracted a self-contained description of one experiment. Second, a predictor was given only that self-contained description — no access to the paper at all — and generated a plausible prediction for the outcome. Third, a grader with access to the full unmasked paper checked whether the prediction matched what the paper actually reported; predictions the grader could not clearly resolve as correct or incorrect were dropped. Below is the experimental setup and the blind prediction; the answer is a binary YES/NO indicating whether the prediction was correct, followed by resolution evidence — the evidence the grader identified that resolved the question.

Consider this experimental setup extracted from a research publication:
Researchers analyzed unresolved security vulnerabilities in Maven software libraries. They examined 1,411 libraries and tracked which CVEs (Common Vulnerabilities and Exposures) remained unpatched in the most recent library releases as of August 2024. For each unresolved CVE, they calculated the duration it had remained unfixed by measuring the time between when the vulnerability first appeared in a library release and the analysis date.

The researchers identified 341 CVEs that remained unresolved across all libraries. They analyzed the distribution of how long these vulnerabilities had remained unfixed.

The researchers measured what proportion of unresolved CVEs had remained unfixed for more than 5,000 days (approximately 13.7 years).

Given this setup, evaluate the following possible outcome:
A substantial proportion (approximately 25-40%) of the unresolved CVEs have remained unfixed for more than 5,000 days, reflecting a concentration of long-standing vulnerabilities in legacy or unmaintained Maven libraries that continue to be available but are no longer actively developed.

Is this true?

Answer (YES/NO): NO